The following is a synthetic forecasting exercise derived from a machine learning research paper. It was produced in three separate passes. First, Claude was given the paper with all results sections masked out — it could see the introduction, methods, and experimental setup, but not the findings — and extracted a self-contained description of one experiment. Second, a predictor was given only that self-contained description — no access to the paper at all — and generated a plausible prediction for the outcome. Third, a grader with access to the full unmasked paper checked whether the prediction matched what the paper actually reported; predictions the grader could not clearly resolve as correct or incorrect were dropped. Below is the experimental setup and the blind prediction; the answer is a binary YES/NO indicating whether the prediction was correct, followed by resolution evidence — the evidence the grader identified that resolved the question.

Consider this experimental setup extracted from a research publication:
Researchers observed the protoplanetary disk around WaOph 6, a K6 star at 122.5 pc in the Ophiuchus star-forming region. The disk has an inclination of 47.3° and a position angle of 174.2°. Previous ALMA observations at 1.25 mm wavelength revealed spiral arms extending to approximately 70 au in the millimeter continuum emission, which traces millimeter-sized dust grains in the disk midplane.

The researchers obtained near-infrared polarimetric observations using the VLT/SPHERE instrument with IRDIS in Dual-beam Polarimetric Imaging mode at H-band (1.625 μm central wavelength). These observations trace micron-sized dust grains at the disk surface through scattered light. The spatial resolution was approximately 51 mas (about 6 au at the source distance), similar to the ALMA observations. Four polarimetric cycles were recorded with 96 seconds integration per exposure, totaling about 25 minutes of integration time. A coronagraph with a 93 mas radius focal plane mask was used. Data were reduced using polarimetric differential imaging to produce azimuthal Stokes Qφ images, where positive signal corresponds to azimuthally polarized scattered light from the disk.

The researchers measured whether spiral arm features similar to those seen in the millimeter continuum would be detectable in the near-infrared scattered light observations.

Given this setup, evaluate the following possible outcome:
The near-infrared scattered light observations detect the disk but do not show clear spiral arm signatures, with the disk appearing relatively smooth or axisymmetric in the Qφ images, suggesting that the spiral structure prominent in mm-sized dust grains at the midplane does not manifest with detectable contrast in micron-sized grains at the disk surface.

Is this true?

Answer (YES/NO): NO